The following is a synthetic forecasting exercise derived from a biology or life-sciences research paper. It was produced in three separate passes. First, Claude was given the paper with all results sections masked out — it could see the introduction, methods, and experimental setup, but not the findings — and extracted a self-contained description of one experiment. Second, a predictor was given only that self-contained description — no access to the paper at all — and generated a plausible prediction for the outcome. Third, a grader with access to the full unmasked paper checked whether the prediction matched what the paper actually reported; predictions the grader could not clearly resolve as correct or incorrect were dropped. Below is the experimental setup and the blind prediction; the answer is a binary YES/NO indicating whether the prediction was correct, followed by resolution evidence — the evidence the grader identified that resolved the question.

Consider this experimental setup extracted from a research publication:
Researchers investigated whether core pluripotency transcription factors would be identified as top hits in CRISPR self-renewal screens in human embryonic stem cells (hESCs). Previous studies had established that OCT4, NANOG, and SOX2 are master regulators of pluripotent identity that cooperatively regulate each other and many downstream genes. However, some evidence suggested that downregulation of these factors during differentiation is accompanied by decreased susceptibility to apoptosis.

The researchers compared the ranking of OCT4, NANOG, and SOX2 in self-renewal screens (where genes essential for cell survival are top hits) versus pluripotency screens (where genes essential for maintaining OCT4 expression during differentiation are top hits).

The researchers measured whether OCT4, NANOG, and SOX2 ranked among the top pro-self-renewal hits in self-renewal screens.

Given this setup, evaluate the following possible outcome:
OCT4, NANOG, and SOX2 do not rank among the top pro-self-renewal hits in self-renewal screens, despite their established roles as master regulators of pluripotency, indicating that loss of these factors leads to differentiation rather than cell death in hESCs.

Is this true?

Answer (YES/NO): YES